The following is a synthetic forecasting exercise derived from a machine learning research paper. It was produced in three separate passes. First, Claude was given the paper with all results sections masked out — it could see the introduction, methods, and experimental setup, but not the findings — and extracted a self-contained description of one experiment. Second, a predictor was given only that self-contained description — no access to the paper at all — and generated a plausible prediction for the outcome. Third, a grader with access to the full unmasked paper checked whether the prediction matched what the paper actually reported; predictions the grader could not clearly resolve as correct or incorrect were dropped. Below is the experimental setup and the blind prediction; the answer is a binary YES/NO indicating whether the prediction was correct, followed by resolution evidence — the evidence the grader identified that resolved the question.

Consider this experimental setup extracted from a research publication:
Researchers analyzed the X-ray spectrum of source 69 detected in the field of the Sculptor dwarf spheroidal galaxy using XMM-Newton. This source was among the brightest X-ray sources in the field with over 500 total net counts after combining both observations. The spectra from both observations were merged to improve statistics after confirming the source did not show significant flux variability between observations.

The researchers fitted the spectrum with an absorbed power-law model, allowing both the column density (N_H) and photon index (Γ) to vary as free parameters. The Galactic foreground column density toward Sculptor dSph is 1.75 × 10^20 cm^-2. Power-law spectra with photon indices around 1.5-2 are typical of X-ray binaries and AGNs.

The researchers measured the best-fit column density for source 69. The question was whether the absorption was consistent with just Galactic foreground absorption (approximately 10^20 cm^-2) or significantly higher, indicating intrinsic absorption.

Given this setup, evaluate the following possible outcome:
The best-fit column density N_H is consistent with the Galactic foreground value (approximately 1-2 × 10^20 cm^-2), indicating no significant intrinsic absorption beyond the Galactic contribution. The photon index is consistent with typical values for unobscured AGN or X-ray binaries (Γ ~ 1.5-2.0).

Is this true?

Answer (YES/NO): YES